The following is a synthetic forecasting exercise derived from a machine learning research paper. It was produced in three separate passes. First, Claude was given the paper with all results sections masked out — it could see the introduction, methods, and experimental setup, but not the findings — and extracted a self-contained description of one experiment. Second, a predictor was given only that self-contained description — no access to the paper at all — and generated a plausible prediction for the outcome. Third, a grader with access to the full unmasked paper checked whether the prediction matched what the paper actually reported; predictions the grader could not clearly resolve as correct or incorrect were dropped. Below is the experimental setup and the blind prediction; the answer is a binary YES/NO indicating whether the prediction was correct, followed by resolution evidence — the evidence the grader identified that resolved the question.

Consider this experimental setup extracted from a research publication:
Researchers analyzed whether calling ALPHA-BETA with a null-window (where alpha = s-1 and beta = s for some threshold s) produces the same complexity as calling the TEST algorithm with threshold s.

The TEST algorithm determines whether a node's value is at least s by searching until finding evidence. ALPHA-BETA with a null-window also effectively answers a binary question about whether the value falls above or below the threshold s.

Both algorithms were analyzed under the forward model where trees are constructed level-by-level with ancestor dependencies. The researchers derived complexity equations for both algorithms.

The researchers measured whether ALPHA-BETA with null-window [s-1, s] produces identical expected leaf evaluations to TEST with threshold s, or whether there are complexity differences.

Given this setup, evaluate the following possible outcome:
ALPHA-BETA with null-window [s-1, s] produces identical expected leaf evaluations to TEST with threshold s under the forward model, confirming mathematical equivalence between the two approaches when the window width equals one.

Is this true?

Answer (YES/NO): YES